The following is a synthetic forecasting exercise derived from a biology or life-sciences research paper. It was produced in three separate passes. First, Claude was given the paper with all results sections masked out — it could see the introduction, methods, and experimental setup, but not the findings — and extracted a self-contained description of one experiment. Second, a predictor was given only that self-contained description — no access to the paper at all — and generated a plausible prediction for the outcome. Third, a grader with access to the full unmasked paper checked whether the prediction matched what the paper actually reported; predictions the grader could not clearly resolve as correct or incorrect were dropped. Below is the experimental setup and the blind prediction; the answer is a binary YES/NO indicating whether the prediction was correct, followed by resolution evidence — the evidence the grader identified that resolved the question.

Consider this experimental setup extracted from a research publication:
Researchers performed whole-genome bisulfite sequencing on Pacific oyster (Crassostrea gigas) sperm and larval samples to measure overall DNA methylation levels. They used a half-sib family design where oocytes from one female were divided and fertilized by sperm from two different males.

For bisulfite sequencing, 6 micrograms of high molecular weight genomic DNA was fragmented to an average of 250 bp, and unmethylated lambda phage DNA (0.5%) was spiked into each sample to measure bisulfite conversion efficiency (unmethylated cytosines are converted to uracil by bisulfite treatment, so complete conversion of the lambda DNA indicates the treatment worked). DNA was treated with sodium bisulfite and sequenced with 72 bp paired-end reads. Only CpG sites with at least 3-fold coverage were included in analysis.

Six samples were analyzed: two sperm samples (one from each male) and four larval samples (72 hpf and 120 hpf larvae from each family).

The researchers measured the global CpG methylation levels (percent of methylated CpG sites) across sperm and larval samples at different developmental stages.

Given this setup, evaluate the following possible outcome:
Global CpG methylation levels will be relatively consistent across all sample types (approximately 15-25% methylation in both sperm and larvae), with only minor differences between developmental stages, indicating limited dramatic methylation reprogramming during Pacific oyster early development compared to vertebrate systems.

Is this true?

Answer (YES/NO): YES